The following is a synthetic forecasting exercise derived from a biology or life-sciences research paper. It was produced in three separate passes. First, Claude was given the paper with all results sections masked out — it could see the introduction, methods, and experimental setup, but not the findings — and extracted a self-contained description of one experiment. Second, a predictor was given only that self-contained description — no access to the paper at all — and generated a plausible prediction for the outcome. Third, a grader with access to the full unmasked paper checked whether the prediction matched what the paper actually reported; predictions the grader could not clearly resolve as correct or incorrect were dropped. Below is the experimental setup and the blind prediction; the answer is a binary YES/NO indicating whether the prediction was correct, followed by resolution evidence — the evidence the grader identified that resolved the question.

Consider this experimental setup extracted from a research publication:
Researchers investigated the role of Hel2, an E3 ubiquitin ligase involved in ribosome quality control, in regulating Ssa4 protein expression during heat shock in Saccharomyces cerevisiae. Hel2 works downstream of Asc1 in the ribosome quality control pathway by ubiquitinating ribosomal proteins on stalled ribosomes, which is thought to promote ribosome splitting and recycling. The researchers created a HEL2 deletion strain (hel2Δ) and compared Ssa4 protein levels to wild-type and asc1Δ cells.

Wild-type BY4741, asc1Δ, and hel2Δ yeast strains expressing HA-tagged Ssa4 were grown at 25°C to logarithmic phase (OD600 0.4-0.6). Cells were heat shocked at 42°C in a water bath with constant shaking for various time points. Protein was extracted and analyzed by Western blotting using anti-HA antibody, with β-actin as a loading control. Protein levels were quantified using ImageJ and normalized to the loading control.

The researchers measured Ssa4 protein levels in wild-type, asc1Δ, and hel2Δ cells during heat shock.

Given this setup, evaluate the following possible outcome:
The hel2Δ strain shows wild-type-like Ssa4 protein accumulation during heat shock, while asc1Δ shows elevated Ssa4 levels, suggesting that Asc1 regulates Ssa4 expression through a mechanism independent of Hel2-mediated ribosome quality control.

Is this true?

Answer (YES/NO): NO